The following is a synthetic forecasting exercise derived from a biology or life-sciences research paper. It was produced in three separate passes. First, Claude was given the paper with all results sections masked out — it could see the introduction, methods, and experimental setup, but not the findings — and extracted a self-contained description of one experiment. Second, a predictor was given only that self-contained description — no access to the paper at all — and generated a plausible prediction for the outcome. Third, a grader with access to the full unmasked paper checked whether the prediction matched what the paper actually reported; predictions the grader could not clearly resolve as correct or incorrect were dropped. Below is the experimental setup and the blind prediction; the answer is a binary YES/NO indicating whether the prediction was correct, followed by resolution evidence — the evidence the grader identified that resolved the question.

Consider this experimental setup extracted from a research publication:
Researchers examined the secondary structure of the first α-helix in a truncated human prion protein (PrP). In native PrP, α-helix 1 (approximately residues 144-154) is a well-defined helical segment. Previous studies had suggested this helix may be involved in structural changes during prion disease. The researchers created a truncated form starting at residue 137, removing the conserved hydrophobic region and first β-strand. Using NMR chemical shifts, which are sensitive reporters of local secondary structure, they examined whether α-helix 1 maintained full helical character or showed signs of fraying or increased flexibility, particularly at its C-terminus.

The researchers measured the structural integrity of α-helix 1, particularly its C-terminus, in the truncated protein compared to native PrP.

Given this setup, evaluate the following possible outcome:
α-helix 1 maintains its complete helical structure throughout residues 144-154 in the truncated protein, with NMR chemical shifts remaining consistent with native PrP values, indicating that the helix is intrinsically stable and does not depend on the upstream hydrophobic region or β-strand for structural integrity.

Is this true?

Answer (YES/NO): NO